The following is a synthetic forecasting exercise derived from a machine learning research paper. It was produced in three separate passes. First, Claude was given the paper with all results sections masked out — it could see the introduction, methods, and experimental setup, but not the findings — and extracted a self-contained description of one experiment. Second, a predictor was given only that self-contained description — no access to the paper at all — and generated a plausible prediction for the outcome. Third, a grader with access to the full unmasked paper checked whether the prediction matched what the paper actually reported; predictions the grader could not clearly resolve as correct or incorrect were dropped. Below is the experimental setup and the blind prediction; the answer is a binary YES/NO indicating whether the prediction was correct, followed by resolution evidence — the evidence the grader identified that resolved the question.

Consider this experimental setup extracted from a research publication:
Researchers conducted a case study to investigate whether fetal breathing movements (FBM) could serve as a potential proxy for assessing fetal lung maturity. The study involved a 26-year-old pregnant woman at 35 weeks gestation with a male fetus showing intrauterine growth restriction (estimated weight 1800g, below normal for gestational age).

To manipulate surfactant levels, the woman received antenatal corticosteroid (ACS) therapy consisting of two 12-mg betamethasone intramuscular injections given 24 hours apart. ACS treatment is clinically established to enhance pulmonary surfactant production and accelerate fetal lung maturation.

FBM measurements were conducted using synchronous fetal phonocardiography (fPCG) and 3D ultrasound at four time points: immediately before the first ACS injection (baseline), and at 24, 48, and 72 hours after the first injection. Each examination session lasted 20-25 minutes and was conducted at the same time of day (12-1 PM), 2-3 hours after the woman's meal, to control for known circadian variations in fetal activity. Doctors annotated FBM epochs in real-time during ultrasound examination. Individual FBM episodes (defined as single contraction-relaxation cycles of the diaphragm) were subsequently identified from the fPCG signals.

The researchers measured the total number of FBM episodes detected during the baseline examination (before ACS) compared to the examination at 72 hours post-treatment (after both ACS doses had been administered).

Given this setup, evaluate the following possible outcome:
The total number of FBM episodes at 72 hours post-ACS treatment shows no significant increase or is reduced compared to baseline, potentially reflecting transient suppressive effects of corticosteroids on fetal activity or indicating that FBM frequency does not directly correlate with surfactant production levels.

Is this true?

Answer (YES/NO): YES